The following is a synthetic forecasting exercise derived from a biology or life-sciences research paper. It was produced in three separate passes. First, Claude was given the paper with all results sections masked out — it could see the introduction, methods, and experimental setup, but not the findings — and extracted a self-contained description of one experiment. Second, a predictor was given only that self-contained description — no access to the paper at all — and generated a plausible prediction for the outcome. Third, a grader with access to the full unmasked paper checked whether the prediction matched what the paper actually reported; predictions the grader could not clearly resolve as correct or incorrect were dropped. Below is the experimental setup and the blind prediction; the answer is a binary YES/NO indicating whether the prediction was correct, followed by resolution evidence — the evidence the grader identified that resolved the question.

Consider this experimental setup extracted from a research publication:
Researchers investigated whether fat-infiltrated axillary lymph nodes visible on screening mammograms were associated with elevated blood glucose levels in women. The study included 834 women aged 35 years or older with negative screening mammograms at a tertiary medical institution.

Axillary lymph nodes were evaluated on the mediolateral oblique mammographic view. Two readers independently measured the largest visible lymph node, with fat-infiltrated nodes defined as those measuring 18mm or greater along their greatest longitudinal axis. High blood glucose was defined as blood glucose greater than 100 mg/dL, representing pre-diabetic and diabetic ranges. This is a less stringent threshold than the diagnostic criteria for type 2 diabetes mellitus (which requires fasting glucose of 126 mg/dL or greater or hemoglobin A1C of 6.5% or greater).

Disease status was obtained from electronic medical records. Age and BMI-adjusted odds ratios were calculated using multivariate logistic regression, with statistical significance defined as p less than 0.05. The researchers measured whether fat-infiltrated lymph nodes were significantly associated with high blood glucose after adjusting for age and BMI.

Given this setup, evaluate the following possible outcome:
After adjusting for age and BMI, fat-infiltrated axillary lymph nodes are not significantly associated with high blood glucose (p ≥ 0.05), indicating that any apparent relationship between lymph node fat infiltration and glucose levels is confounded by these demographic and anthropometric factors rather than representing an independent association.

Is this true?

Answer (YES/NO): YES